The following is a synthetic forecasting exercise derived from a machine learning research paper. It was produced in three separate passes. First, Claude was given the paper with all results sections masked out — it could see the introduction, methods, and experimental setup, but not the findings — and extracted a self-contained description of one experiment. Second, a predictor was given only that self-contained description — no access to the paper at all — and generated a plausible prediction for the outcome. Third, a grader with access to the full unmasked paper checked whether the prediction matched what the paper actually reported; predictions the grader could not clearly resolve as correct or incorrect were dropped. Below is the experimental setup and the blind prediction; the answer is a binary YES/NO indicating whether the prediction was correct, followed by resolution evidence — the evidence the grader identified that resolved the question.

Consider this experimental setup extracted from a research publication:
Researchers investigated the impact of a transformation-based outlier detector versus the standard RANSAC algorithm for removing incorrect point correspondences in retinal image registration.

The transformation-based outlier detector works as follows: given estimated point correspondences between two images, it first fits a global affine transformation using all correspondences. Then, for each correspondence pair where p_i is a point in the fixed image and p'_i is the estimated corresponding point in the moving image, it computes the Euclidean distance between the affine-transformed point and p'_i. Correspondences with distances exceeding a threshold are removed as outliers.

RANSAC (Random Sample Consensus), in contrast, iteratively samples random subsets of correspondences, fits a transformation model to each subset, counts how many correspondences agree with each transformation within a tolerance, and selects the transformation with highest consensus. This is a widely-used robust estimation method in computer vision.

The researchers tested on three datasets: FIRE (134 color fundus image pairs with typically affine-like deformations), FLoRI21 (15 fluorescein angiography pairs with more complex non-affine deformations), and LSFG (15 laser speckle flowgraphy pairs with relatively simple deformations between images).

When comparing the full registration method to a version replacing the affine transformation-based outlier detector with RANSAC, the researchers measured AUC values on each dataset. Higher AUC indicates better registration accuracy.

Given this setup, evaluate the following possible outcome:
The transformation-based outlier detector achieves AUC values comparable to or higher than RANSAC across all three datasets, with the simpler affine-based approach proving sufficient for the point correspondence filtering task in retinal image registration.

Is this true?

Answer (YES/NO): YES